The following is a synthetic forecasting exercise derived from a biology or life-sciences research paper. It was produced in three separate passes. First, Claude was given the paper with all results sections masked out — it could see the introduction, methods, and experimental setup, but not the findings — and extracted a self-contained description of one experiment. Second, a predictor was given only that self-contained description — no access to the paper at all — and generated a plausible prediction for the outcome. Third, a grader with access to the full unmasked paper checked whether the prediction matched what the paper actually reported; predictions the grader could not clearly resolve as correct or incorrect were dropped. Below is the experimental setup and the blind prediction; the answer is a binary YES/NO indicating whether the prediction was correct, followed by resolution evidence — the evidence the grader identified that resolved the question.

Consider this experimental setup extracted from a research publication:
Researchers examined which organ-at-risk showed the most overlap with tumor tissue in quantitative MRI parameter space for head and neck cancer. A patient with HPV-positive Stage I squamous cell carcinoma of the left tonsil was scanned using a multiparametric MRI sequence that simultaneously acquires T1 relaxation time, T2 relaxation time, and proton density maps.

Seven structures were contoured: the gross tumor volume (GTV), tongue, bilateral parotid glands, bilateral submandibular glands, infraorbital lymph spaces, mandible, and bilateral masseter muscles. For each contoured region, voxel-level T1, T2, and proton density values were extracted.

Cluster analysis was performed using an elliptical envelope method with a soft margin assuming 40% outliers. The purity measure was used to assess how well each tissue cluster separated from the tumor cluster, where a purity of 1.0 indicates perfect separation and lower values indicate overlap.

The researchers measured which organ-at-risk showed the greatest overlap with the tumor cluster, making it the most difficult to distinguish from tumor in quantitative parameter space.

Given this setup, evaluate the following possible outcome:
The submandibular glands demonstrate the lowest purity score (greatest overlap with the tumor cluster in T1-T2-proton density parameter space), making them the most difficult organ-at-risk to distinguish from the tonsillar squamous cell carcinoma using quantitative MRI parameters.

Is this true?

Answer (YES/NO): NO